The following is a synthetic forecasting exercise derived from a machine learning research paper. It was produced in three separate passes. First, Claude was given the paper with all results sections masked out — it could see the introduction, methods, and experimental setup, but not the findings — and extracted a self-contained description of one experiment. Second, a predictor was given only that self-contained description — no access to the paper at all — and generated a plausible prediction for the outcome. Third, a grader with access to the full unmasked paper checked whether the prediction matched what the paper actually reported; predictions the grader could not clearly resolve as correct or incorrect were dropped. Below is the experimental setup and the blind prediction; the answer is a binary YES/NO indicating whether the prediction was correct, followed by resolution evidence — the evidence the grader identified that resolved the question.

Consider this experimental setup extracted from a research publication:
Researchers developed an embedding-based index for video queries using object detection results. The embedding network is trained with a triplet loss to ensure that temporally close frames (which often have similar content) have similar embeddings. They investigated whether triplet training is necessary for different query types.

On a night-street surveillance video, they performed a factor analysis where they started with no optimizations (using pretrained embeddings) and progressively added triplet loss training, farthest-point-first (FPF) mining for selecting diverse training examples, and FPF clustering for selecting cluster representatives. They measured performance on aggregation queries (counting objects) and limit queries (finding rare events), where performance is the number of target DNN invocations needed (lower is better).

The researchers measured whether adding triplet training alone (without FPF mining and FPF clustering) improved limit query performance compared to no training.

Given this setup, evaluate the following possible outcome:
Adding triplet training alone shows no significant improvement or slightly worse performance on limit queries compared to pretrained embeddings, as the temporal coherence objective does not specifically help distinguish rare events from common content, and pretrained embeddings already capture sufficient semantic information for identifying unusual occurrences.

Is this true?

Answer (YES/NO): YES